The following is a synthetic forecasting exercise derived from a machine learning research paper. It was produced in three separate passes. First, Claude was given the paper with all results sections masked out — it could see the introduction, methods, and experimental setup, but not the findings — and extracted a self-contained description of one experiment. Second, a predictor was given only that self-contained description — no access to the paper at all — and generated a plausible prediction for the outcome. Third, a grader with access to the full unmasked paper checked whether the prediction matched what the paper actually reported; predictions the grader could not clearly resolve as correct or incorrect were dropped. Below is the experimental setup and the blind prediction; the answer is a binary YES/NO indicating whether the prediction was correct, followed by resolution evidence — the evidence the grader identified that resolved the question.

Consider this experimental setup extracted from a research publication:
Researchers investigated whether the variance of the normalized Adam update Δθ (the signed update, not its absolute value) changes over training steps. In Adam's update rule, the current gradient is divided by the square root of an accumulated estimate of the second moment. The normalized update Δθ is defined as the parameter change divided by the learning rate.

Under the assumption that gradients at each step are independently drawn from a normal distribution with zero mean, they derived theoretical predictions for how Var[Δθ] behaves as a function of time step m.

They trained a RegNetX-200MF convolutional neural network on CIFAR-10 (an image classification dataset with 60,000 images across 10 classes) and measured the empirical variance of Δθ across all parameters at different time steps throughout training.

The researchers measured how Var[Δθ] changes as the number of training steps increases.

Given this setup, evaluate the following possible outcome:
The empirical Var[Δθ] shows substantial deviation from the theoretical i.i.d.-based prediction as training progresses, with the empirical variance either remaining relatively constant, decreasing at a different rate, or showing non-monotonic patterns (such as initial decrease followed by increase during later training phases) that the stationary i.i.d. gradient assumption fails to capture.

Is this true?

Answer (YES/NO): NO